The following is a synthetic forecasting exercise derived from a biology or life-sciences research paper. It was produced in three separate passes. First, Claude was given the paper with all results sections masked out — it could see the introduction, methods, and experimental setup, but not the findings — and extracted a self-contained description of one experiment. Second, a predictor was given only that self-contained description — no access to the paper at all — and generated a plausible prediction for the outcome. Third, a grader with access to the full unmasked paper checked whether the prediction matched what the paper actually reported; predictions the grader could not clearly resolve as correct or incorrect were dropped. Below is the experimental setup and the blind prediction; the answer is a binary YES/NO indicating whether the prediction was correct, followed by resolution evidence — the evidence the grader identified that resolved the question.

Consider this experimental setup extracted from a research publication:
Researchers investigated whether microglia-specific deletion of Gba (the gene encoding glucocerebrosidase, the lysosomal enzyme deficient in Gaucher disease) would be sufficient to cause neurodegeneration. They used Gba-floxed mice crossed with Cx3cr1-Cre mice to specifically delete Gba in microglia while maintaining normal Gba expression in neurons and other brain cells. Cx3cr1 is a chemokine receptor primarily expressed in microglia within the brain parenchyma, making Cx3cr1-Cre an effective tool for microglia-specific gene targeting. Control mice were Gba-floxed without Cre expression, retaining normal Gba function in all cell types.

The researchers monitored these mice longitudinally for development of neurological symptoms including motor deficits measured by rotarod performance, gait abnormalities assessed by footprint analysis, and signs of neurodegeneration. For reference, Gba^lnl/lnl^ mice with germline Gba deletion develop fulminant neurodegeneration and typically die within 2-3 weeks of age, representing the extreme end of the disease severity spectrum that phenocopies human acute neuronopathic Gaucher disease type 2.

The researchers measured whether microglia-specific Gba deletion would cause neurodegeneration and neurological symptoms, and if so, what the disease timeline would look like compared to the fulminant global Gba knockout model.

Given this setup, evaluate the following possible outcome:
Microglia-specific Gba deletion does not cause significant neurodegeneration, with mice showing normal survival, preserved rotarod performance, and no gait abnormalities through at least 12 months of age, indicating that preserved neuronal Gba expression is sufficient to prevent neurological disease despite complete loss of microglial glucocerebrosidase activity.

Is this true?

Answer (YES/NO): NO